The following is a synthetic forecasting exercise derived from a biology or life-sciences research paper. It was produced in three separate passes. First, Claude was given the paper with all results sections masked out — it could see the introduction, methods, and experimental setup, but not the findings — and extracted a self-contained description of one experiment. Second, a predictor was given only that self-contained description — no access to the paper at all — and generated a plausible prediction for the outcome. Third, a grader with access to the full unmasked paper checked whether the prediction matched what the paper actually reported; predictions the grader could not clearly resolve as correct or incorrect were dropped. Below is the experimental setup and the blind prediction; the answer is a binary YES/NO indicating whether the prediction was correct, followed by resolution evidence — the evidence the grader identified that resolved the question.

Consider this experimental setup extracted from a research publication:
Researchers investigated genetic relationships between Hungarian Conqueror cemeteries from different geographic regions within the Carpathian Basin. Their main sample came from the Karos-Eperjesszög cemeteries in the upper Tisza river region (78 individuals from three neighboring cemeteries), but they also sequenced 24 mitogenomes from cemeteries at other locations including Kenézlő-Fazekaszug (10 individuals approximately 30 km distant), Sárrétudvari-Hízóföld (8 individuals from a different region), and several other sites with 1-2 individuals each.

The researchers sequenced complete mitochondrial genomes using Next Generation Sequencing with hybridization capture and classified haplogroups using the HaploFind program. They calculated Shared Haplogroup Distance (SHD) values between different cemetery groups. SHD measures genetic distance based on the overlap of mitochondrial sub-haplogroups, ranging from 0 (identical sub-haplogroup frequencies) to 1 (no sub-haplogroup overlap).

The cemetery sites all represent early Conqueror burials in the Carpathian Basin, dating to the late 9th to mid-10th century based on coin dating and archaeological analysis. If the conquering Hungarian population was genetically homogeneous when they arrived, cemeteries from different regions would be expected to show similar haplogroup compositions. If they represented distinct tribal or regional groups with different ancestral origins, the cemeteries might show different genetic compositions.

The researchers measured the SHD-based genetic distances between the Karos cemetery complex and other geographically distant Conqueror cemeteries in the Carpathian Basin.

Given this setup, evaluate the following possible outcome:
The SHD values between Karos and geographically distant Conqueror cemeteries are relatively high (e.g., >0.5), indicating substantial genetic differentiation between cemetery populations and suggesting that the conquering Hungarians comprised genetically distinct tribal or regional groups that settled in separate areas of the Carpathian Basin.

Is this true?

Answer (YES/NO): NO